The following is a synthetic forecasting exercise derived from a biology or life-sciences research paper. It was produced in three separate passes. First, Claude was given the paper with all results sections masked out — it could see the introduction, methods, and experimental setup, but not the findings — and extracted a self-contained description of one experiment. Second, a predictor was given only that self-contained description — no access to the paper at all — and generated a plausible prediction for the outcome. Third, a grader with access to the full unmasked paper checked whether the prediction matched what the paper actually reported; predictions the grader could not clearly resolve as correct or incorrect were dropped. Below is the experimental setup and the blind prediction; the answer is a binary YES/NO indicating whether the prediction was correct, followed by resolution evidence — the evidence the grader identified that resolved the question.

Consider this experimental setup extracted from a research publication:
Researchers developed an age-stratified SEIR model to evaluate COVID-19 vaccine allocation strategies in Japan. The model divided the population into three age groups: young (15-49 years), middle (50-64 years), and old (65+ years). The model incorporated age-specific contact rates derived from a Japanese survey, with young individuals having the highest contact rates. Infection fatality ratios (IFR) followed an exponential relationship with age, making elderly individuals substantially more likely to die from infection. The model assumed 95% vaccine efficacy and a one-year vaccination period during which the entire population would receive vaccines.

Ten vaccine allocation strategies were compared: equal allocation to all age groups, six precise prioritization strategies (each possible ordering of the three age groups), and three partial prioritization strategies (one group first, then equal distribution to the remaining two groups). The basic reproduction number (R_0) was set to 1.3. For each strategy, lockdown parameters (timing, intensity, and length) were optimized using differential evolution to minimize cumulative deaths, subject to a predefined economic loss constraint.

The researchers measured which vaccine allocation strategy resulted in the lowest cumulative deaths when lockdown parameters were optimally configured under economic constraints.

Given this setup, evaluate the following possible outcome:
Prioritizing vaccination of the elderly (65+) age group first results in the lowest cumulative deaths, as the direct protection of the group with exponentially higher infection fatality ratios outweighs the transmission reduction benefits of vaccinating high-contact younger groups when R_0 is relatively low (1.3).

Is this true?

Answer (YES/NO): NO